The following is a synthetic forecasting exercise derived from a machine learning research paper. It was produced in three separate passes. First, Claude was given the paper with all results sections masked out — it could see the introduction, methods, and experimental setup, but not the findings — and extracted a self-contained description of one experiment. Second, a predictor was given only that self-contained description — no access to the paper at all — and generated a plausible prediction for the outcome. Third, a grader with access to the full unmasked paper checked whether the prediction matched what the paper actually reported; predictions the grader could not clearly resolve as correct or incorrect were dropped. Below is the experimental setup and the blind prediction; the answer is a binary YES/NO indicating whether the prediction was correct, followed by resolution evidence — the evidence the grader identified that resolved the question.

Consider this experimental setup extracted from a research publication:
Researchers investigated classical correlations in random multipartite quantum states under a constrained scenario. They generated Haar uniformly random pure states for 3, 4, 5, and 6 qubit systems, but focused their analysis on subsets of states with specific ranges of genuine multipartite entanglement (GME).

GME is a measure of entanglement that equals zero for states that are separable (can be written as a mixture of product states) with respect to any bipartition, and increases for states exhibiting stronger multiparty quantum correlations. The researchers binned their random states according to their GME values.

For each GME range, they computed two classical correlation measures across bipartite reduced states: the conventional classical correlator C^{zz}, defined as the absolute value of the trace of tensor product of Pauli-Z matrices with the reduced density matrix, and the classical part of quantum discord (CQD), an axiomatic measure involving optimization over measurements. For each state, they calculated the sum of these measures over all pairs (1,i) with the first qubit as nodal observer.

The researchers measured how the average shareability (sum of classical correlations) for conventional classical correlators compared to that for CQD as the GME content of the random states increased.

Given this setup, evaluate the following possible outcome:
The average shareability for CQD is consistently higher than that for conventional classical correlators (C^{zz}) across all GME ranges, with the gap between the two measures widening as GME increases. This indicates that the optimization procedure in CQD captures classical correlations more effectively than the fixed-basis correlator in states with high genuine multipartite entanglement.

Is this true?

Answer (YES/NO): NO